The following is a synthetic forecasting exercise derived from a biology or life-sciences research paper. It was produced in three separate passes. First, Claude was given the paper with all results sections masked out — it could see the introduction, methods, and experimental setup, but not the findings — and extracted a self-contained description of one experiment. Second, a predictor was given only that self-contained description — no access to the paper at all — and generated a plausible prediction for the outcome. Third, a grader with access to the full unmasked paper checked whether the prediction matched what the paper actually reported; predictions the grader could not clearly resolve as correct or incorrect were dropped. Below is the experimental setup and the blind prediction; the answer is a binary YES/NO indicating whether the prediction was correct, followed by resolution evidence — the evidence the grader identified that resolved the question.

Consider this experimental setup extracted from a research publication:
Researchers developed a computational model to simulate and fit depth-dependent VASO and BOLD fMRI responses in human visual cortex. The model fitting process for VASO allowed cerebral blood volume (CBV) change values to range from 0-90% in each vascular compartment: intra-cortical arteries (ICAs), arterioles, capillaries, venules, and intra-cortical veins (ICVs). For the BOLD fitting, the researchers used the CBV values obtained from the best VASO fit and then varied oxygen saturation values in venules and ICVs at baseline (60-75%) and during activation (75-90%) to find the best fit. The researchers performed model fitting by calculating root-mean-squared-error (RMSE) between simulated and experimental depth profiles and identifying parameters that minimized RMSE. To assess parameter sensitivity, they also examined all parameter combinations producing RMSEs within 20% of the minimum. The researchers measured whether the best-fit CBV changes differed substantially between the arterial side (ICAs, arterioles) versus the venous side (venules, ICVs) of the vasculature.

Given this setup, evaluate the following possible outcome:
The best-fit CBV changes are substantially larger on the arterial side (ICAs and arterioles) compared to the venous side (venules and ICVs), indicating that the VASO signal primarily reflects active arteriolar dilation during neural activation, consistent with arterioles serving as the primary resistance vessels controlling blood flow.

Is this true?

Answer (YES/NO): YES